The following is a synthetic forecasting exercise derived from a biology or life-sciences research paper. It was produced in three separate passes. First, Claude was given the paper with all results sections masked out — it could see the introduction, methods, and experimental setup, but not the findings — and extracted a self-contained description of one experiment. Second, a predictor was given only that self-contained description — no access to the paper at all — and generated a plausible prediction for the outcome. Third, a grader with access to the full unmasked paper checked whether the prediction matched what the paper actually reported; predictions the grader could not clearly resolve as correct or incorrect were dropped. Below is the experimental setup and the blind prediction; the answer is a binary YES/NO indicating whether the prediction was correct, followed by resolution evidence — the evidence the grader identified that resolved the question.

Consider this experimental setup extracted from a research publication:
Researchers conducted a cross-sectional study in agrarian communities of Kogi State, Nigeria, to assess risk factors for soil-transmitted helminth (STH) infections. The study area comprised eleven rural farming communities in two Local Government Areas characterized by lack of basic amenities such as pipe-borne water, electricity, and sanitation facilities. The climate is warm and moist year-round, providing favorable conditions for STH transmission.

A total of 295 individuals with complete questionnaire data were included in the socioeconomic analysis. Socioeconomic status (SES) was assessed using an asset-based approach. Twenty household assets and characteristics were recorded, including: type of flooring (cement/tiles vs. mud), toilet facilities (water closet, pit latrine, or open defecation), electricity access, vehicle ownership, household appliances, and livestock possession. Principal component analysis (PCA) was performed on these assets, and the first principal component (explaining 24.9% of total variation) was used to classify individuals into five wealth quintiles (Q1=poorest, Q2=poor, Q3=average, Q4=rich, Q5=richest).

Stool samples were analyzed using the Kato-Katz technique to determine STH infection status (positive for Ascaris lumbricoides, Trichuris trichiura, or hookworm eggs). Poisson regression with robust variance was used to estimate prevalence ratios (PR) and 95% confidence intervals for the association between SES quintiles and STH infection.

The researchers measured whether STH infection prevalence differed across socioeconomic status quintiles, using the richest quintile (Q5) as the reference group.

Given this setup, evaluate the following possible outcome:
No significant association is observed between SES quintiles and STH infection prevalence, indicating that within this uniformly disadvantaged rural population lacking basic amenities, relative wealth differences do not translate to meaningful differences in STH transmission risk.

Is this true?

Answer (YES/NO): NO